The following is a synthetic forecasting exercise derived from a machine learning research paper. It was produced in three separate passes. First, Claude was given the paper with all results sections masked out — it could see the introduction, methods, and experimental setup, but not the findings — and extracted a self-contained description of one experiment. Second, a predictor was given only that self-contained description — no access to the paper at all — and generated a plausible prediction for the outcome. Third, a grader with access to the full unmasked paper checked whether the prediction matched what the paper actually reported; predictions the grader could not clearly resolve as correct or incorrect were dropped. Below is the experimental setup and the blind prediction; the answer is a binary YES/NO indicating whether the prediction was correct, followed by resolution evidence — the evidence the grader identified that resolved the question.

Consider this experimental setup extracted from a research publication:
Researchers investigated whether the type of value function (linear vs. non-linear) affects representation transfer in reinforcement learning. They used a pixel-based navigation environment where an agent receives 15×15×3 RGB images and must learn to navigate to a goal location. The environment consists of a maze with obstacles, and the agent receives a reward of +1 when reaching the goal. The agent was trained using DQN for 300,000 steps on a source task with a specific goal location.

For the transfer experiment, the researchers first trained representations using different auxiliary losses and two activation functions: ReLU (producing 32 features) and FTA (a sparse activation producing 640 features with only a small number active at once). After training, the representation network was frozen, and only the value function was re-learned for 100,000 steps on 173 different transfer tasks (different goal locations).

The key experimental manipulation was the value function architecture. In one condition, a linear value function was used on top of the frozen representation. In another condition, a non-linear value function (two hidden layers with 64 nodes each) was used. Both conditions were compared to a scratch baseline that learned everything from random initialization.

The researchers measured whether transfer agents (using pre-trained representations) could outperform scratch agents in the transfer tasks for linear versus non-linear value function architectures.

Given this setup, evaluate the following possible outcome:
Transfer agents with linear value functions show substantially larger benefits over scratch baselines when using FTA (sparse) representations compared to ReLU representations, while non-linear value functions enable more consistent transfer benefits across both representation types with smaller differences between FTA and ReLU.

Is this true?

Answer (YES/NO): NO